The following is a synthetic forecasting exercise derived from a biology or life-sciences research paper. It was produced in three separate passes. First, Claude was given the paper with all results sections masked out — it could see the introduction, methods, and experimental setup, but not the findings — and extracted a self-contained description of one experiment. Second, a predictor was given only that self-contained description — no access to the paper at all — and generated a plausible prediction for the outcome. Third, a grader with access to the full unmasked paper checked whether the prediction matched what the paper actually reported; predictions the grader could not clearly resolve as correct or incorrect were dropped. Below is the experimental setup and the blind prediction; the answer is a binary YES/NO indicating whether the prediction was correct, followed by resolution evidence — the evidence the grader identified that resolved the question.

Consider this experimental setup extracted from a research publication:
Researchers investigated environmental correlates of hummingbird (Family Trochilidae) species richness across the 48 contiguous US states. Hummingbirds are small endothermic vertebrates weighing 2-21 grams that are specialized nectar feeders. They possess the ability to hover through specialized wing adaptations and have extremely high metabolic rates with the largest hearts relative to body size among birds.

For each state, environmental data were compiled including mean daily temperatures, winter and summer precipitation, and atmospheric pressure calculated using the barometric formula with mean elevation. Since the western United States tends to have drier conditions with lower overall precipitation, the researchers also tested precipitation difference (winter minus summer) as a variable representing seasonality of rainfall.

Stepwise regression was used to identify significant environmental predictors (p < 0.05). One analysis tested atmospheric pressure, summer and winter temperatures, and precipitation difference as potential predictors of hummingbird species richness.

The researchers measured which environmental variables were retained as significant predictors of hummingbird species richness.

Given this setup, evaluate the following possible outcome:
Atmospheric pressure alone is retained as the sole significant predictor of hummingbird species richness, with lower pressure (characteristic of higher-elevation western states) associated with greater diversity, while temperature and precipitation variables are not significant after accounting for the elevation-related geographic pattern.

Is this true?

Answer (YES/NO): NO